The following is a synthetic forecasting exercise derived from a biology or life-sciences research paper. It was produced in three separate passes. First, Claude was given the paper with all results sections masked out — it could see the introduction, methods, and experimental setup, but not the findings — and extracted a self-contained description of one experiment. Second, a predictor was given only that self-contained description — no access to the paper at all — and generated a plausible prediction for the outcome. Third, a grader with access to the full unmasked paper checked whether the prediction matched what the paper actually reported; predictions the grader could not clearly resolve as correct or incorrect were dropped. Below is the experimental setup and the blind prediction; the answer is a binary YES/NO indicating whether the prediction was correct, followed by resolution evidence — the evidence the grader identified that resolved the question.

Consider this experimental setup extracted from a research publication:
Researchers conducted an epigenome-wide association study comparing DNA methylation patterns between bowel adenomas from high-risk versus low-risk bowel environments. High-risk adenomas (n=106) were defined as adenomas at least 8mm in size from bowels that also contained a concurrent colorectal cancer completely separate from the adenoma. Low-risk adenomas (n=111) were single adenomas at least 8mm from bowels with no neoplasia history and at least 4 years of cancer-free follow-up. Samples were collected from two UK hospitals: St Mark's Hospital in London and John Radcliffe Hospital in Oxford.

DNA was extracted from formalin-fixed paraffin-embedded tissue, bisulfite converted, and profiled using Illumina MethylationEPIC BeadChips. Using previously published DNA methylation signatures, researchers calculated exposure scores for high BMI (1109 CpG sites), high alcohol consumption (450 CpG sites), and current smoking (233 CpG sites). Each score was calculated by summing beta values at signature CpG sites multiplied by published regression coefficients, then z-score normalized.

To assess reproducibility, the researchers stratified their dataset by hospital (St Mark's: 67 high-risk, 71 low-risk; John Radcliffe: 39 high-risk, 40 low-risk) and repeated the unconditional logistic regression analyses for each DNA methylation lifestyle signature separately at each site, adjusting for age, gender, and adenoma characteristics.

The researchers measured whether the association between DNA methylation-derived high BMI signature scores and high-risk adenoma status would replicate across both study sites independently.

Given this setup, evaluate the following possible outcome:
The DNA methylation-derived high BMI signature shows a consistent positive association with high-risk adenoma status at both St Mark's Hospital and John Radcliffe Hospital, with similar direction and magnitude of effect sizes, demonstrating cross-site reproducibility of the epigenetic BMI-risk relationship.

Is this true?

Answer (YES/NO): NO